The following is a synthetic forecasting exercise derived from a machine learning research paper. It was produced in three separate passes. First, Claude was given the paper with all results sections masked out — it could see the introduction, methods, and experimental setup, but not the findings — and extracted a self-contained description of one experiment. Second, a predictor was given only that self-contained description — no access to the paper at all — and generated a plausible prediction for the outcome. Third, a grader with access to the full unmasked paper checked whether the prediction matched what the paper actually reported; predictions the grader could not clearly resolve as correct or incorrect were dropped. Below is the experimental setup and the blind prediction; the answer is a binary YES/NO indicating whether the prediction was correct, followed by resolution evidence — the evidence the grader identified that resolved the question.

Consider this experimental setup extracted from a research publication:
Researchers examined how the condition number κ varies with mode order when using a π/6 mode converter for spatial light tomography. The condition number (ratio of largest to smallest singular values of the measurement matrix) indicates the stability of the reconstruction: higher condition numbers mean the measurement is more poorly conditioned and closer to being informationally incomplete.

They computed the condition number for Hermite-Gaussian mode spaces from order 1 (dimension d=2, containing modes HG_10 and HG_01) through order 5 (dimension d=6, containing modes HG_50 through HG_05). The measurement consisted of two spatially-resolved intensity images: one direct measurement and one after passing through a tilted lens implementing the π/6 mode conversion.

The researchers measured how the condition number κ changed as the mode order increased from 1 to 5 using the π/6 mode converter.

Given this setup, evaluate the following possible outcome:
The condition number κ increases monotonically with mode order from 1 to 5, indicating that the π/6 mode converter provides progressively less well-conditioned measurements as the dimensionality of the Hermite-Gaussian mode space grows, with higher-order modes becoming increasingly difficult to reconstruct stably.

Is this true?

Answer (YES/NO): NO